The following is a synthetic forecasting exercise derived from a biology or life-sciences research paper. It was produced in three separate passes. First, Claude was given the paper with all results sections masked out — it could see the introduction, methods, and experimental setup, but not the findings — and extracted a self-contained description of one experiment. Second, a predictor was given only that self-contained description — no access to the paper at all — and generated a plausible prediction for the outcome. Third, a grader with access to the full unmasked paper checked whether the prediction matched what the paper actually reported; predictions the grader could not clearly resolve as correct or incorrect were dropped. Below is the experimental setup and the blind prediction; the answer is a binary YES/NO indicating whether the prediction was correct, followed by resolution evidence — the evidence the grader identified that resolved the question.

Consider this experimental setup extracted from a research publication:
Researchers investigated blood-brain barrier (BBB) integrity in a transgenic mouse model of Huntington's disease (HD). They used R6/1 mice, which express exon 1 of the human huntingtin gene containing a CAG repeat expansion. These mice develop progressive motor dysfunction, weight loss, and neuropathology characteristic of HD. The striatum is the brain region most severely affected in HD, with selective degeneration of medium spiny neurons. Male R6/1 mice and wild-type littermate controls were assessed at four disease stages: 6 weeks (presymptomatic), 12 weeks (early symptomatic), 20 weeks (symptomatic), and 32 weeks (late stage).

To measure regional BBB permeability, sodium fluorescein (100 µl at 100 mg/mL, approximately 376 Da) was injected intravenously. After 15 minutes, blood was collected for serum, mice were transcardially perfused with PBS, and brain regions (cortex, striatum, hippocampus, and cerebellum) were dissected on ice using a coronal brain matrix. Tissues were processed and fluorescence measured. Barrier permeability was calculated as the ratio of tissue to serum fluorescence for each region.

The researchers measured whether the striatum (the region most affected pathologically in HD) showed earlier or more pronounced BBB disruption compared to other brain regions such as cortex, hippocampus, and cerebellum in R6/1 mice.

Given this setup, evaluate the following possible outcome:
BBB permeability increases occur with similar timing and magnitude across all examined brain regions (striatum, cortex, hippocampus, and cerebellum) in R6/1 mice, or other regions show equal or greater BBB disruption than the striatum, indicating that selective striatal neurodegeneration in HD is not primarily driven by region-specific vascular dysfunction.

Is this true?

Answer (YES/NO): NO